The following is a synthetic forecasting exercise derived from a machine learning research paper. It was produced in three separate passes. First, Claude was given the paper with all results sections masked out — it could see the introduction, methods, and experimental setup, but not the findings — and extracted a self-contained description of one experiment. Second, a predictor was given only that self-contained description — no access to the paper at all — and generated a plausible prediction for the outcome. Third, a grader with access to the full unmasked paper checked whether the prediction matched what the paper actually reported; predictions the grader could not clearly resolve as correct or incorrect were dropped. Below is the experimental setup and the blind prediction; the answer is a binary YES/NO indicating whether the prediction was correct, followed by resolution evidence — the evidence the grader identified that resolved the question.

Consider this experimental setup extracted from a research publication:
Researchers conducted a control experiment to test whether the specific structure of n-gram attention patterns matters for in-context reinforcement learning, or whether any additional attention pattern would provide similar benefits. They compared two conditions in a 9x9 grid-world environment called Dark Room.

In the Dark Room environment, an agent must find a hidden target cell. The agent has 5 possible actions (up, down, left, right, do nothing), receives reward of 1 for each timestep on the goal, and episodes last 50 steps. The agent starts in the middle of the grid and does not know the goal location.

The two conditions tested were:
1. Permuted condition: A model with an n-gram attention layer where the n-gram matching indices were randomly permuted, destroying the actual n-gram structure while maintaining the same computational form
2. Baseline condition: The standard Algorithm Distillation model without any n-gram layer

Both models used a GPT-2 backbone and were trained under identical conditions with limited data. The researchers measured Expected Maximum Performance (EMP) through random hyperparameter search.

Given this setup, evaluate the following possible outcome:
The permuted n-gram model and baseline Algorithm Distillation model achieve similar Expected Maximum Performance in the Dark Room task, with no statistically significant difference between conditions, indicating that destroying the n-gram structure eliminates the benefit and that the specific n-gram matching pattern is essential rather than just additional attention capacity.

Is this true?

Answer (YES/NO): YES